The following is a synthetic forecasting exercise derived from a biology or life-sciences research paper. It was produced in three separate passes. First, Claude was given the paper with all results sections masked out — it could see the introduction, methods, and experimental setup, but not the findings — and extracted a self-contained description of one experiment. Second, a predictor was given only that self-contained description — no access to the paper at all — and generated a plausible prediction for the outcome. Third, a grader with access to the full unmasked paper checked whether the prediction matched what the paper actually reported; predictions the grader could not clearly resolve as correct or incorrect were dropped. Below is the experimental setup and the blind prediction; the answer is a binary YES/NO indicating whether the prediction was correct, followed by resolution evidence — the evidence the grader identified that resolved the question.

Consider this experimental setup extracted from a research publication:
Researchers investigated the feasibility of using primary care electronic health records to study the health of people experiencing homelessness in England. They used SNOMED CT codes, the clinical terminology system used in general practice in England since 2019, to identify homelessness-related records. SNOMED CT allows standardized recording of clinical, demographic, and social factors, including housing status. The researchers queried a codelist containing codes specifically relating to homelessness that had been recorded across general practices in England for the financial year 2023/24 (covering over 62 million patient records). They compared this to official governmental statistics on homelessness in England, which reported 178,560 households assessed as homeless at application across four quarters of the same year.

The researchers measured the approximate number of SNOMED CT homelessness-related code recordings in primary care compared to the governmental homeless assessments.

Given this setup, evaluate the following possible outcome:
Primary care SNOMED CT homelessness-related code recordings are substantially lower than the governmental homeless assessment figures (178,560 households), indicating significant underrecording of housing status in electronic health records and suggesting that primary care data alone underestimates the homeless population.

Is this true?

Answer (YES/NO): YES